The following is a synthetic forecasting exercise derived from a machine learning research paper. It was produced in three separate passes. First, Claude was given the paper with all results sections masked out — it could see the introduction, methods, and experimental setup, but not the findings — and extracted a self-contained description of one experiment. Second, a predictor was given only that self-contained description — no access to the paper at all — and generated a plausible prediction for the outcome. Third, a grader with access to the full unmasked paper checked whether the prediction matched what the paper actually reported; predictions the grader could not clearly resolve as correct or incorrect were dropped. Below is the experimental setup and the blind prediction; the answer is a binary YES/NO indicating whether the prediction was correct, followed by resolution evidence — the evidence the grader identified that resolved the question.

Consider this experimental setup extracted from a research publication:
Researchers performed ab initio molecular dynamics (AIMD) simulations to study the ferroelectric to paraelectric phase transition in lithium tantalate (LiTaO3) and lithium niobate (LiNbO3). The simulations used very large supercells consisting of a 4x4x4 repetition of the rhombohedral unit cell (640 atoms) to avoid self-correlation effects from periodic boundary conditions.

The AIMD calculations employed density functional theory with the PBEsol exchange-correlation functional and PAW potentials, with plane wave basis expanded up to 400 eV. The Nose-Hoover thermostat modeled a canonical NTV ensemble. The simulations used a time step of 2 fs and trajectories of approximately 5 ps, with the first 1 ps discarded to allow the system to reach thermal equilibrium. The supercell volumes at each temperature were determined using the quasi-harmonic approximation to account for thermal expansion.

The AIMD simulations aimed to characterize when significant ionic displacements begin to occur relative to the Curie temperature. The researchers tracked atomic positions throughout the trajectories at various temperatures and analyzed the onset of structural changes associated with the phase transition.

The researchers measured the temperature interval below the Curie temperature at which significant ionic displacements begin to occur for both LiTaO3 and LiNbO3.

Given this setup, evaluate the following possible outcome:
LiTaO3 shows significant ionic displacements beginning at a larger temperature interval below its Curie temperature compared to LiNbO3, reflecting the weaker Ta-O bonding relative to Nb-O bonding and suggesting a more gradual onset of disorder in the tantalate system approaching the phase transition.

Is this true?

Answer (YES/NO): NO